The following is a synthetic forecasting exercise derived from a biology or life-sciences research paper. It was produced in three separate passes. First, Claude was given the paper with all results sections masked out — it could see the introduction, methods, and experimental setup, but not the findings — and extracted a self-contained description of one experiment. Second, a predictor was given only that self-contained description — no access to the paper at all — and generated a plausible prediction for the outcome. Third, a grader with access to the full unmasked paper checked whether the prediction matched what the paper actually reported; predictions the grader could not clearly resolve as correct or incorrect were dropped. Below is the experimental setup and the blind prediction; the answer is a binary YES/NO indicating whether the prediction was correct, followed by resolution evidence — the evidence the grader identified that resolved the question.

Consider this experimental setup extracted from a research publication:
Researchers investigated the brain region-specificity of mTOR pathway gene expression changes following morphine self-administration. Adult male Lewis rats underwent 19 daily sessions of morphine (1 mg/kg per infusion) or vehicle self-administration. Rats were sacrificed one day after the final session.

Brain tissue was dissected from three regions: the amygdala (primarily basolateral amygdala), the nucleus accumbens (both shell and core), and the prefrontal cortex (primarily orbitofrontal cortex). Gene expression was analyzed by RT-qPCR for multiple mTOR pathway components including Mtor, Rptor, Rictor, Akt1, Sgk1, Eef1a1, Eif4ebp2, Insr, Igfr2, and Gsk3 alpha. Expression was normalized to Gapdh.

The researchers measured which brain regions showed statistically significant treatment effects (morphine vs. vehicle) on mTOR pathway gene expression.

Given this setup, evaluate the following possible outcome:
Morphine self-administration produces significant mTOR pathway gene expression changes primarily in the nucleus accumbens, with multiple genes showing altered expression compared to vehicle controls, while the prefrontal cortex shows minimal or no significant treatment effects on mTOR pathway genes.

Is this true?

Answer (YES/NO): NO